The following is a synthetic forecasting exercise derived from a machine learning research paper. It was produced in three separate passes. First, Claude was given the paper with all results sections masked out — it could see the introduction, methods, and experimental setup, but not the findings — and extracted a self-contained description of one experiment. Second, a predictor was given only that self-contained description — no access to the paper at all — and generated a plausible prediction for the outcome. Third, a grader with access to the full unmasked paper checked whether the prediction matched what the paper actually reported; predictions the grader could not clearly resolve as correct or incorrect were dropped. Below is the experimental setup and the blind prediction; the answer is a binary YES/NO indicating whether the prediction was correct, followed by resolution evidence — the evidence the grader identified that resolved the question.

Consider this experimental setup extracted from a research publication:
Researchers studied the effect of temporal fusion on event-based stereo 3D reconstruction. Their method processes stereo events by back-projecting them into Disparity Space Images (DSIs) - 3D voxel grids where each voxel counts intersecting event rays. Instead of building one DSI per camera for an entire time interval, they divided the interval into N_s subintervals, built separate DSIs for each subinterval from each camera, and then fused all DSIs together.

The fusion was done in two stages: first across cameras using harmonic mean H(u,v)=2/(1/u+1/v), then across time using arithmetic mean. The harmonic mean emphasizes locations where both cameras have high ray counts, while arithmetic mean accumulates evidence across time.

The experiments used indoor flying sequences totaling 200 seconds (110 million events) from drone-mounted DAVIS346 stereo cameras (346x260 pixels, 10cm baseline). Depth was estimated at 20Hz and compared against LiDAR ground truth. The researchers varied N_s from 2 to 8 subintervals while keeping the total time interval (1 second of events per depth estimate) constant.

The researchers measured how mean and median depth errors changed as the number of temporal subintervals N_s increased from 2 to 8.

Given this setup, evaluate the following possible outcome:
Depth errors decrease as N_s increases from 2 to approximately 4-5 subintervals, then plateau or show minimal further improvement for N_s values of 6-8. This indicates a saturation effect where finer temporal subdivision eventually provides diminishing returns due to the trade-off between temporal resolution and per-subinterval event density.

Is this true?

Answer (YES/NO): NO